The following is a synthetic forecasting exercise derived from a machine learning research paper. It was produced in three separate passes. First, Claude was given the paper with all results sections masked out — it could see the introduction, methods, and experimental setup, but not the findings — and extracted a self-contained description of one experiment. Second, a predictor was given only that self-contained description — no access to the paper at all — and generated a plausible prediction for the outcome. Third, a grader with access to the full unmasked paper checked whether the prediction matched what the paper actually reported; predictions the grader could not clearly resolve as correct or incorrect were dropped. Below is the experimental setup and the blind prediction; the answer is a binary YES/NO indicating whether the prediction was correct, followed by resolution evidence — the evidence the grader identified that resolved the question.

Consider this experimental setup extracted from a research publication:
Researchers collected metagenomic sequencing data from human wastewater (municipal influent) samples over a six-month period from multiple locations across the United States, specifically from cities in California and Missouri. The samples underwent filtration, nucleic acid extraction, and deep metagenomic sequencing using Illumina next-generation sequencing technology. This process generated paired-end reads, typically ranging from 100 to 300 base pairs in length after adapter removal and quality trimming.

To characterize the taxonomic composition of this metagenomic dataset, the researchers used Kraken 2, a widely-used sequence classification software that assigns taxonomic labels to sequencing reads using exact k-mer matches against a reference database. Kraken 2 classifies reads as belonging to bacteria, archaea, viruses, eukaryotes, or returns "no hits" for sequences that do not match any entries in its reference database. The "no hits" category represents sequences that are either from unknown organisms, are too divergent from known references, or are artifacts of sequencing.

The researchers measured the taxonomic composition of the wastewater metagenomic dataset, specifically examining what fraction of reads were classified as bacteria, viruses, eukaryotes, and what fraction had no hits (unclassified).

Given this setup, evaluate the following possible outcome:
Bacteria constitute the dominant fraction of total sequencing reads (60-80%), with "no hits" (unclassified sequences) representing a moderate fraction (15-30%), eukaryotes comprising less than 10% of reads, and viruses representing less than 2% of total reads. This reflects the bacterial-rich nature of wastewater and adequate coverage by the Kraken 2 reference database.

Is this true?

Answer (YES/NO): NO